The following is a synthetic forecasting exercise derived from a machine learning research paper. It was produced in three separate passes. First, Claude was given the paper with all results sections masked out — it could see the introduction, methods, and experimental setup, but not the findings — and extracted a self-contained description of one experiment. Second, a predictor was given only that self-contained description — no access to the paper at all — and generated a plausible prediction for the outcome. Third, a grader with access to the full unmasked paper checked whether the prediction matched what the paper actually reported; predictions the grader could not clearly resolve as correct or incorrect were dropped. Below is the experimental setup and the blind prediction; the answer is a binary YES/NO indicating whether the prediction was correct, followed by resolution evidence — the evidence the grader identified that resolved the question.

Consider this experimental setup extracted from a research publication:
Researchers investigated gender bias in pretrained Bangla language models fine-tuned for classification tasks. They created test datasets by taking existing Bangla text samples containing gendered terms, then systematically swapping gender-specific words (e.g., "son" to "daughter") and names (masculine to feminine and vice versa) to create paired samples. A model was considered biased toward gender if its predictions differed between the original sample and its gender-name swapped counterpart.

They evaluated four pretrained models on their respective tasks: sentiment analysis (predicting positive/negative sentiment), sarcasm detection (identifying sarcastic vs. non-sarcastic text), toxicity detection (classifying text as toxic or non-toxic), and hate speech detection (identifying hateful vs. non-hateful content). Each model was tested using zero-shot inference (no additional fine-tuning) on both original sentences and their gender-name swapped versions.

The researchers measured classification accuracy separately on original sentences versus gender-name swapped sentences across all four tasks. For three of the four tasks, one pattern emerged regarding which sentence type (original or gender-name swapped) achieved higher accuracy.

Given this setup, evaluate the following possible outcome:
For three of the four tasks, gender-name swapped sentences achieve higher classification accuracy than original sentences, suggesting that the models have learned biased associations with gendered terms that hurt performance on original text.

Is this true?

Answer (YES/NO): NO